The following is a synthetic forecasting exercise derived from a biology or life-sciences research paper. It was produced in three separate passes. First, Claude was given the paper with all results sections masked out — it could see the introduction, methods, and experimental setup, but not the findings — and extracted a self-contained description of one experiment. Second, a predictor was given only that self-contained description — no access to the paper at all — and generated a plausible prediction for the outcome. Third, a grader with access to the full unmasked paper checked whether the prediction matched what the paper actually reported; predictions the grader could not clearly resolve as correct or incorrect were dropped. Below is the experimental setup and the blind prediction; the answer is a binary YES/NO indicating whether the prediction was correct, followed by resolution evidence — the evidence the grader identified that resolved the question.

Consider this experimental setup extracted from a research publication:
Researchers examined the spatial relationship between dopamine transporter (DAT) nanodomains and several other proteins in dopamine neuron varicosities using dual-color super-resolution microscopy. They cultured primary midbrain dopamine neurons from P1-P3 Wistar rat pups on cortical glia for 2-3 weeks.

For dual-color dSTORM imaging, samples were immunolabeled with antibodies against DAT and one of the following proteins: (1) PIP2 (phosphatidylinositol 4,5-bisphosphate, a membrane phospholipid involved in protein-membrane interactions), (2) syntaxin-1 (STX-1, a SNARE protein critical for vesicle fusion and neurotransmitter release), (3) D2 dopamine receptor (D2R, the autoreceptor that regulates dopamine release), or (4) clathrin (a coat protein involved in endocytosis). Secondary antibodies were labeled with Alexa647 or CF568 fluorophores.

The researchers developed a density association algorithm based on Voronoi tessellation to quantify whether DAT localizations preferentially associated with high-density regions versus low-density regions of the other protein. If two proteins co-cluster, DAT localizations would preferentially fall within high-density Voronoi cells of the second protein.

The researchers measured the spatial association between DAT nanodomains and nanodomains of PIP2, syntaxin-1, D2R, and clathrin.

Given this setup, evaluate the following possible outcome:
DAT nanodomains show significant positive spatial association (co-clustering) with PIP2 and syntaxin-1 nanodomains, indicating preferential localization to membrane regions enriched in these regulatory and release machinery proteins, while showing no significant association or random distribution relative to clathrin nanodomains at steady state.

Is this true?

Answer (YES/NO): NO